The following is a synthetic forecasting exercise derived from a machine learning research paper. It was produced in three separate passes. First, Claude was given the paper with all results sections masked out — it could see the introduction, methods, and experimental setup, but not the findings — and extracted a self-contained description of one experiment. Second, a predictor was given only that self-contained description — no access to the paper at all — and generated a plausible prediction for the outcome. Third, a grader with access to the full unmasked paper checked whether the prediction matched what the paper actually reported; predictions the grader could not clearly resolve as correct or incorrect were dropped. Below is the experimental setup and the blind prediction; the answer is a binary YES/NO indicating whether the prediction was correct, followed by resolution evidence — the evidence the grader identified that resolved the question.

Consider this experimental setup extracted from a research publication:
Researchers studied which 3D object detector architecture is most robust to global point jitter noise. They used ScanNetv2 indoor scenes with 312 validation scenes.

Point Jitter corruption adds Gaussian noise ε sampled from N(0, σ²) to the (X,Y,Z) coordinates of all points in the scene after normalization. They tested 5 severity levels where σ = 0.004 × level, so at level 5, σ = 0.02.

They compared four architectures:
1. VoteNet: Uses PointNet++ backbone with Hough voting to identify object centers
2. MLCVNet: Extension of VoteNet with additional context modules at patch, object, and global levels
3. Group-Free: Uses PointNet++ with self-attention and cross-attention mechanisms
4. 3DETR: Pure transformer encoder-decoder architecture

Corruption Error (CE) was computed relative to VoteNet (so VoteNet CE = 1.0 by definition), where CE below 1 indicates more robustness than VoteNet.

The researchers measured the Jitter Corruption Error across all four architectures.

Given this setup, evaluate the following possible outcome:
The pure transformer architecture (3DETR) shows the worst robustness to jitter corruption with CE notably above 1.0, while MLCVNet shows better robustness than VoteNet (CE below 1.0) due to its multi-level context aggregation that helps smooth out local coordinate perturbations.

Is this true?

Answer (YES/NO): NO